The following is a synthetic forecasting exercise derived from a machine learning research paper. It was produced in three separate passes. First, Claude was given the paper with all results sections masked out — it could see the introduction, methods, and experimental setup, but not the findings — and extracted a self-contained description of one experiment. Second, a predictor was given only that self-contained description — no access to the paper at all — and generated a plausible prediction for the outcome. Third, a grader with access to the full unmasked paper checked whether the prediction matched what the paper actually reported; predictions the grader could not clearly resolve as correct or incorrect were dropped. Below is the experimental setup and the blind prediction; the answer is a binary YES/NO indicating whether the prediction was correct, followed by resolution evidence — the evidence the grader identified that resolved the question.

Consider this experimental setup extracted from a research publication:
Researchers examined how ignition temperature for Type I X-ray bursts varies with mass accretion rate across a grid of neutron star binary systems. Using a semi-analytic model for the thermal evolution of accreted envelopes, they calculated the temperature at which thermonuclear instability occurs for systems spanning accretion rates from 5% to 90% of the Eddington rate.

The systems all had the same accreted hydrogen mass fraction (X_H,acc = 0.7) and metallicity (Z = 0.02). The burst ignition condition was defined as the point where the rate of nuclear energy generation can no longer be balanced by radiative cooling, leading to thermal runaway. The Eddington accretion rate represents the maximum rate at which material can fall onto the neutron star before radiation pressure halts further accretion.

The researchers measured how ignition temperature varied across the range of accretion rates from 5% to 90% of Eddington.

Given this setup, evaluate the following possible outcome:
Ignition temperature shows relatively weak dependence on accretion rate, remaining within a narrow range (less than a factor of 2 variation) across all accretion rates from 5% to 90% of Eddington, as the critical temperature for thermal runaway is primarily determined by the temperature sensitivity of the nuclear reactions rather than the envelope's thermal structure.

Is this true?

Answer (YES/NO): YES